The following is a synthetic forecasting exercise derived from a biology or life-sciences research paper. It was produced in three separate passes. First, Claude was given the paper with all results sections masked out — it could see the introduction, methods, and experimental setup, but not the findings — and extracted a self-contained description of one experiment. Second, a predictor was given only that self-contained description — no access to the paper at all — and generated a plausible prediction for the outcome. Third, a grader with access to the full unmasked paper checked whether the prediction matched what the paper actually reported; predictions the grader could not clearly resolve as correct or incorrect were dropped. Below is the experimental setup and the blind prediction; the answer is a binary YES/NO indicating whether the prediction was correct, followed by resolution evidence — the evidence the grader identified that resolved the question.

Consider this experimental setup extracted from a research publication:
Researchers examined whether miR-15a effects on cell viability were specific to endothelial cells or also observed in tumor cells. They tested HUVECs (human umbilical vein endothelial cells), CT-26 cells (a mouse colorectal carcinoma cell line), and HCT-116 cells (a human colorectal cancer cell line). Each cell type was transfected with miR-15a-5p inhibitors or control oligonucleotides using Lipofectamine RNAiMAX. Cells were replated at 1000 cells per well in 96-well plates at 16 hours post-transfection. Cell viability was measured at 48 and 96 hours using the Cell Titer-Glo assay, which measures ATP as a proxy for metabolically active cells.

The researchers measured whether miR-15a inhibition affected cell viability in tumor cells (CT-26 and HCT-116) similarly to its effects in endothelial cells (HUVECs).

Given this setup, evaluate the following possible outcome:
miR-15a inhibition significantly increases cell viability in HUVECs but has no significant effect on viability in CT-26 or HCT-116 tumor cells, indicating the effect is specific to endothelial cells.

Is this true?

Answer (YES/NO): NO